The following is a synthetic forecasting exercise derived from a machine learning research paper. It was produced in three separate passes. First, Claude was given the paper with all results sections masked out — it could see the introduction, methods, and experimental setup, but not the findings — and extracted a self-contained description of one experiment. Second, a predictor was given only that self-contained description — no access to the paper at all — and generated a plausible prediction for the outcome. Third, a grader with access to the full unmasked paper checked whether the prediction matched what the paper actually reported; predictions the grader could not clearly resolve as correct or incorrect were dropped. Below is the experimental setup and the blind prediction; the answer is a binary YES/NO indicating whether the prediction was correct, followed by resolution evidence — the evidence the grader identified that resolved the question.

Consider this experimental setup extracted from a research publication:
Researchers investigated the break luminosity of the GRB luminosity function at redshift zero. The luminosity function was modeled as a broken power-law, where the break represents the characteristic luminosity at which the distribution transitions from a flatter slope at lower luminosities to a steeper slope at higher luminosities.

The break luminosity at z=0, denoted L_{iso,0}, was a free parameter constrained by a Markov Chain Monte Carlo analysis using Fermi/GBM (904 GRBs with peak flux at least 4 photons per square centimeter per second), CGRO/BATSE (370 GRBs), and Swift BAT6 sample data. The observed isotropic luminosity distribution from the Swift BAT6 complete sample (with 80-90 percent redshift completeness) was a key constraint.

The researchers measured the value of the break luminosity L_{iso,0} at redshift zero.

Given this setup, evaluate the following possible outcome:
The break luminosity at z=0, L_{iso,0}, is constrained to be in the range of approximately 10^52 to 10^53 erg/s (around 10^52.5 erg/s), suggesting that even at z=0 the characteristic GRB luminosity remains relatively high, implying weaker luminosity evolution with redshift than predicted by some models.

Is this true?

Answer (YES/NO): NO